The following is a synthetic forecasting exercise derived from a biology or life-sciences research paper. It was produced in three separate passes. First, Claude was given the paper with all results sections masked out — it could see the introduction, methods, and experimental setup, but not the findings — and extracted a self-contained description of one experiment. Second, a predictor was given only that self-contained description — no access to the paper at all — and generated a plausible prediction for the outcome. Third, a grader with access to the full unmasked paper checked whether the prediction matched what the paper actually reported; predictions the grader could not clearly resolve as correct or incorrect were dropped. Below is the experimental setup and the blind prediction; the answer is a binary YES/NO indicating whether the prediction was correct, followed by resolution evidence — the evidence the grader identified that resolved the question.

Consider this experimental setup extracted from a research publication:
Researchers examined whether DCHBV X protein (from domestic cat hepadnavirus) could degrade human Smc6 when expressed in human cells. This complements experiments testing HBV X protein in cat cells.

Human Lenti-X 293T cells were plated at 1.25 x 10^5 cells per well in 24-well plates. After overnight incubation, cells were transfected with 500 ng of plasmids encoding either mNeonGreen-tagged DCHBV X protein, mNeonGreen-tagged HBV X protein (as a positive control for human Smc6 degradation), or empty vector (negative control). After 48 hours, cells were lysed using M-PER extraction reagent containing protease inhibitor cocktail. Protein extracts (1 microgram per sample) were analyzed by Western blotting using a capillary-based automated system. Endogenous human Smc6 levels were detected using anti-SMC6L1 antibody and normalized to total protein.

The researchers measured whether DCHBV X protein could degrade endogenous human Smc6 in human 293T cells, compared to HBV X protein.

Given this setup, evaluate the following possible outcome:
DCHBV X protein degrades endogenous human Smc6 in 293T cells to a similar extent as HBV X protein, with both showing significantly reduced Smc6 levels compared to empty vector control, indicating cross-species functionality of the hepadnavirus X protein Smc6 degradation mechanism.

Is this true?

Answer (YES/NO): YES